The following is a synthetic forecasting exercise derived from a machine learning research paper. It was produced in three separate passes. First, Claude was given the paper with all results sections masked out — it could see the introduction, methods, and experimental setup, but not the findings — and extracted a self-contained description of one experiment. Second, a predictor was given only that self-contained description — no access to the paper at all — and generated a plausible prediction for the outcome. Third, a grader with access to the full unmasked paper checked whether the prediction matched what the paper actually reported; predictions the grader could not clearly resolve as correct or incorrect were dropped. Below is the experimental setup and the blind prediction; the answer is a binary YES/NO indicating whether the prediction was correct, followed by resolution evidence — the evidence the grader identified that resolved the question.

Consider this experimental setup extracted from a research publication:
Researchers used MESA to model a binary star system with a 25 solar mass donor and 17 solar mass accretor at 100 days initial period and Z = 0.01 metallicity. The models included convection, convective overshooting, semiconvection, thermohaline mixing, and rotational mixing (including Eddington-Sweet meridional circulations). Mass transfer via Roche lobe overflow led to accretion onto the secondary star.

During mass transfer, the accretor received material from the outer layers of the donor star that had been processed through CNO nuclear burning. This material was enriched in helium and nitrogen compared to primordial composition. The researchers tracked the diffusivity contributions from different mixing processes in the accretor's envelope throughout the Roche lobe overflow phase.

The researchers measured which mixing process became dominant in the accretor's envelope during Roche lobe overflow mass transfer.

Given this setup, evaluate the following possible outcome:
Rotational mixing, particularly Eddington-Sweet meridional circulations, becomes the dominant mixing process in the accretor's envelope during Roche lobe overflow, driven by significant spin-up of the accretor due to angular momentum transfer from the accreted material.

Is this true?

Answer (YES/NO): NO